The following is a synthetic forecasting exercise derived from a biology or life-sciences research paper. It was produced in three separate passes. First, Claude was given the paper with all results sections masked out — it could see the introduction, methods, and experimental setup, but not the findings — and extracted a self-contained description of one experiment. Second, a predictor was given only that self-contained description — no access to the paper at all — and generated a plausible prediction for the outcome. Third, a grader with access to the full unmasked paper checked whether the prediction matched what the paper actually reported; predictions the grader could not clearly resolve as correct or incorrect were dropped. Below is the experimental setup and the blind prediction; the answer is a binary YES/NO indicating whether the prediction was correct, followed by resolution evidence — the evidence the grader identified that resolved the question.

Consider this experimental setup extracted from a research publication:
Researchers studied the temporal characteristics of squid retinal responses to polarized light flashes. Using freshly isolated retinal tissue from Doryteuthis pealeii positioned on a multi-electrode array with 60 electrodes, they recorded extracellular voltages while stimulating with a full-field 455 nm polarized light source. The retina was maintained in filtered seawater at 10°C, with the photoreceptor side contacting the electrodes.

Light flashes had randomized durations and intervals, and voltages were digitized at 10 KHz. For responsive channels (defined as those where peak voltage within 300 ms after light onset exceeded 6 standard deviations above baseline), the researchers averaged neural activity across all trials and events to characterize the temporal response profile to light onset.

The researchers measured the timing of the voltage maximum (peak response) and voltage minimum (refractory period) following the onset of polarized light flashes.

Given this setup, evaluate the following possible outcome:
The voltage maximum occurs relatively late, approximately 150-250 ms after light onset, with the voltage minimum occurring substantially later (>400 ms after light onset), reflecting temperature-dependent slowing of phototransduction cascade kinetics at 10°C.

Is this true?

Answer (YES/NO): NO